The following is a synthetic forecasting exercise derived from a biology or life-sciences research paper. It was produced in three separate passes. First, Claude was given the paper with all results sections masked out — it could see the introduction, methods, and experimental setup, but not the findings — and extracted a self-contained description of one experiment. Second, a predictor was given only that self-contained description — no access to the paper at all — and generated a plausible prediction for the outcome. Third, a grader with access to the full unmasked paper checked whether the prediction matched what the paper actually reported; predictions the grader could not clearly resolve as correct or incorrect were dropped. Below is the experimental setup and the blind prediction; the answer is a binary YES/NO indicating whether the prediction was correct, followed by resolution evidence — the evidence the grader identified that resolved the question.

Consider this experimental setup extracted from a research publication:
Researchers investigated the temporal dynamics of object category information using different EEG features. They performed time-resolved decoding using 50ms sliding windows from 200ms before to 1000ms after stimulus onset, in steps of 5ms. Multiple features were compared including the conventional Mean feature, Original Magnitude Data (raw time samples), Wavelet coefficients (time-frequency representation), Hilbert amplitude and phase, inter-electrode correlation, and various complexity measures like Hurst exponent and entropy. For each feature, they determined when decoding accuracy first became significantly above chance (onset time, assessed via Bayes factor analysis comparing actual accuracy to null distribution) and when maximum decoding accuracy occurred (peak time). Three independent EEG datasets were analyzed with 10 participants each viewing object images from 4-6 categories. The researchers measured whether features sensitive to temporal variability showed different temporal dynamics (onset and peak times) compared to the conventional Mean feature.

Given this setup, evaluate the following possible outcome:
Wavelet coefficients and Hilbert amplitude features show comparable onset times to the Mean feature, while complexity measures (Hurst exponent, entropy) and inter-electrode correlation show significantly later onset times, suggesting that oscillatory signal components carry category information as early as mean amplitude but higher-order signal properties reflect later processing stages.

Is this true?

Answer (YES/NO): NO